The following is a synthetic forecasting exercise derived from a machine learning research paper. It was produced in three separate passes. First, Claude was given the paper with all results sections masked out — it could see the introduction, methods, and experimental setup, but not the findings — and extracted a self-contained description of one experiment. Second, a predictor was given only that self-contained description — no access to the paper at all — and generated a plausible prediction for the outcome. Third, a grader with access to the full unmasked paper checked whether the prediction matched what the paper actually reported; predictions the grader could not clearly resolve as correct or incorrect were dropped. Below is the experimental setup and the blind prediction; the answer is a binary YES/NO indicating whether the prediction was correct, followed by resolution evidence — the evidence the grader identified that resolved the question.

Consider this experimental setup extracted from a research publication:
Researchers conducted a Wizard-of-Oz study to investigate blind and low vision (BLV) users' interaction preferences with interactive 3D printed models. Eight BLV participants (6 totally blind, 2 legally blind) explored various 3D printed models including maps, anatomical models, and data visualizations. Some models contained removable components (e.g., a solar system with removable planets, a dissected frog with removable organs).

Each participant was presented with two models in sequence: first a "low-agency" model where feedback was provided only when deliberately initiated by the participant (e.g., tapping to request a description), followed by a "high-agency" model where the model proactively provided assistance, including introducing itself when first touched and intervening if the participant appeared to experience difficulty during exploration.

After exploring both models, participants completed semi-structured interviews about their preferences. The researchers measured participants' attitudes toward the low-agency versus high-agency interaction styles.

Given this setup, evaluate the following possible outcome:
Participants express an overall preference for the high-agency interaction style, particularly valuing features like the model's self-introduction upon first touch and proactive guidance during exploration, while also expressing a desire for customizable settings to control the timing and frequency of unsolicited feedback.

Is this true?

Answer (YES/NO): NO